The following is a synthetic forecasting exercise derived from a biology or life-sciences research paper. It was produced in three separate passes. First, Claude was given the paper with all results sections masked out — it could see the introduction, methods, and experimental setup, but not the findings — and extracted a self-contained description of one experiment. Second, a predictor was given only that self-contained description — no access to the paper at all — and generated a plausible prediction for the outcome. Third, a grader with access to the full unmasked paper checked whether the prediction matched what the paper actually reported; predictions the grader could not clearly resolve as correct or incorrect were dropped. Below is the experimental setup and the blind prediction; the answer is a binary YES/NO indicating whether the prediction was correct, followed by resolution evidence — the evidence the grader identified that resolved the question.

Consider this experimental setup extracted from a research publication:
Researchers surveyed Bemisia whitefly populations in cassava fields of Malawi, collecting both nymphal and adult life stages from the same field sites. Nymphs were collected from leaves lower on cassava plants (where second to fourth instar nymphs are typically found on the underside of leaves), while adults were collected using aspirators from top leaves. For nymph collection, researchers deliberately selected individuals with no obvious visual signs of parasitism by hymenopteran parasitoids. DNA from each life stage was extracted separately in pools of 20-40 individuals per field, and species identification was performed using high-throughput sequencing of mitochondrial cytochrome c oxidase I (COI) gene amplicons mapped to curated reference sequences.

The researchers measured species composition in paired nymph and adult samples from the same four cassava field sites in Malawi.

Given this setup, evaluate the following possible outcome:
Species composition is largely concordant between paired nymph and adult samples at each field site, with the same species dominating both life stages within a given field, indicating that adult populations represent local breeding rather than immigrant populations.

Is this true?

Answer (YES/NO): NO